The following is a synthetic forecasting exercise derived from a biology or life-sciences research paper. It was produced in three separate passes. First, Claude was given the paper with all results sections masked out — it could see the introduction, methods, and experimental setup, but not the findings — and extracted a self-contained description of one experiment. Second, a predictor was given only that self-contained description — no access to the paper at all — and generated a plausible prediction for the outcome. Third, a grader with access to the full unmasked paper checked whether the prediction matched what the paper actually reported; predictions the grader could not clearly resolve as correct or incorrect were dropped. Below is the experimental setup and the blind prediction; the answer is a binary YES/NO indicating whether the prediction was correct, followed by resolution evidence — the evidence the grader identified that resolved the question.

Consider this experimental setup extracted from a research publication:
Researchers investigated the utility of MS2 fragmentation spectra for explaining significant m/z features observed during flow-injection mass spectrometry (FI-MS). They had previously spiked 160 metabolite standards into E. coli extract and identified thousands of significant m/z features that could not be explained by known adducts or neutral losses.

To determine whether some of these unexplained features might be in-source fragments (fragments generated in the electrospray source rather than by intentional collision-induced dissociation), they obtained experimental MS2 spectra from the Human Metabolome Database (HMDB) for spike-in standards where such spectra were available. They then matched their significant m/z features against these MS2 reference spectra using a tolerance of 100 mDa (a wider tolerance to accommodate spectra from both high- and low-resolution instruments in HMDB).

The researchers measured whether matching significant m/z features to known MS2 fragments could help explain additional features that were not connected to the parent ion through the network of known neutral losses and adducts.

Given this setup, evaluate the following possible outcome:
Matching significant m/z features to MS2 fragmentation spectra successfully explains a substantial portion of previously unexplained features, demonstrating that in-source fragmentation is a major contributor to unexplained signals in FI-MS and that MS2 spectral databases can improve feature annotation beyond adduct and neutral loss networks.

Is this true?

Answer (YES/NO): NO